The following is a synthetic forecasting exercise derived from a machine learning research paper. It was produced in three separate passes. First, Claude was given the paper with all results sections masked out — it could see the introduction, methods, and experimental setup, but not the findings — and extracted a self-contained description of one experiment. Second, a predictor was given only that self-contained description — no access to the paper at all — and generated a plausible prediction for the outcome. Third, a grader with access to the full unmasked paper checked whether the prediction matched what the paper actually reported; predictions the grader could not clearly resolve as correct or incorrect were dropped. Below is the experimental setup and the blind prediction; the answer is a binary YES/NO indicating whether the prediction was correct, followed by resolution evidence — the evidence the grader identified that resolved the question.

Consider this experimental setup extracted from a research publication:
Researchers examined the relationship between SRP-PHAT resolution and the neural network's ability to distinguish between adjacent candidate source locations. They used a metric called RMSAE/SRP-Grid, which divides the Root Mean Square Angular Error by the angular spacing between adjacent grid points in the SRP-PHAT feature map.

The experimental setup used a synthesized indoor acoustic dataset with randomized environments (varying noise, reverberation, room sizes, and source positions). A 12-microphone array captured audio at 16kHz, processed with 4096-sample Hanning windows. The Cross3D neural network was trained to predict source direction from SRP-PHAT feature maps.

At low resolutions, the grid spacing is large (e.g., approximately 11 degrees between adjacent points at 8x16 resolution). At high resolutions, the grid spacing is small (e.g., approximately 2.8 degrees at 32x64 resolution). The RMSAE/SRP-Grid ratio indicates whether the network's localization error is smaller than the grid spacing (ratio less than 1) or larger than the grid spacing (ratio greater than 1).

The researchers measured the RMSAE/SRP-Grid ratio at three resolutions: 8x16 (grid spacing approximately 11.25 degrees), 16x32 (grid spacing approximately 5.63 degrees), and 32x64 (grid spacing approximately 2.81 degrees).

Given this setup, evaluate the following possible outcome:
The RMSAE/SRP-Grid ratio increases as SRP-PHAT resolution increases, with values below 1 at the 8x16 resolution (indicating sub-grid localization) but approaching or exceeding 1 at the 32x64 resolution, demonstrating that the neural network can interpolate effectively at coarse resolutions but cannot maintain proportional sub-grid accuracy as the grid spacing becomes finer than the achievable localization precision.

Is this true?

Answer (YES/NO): YES